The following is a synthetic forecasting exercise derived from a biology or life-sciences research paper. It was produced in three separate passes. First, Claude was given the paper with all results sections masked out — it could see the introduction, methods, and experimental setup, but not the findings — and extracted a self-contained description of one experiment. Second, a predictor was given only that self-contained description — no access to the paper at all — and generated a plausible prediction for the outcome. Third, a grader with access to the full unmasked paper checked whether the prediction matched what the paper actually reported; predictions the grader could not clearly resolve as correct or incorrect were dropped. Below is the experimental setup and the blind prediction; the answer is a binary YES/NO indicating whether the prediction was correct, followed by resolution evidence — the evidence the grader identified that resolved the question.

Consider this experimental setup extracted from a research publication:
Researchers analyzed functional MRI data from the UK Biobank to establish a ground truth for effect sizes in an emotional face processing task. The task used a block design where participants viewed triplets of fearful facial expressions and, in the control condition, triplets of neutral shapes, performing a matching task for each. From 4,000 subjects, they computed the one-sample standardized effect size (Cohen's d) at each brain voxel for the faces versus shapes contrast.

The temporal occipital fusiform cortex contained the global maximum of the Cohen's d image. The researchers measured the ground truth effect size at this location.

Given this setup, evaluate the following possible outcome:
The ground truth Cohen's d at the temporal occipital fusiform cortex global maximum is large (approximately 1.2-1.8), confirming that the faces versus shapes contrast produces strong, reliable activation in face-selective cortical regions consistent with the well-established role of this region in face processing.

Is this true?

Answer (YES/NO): YES